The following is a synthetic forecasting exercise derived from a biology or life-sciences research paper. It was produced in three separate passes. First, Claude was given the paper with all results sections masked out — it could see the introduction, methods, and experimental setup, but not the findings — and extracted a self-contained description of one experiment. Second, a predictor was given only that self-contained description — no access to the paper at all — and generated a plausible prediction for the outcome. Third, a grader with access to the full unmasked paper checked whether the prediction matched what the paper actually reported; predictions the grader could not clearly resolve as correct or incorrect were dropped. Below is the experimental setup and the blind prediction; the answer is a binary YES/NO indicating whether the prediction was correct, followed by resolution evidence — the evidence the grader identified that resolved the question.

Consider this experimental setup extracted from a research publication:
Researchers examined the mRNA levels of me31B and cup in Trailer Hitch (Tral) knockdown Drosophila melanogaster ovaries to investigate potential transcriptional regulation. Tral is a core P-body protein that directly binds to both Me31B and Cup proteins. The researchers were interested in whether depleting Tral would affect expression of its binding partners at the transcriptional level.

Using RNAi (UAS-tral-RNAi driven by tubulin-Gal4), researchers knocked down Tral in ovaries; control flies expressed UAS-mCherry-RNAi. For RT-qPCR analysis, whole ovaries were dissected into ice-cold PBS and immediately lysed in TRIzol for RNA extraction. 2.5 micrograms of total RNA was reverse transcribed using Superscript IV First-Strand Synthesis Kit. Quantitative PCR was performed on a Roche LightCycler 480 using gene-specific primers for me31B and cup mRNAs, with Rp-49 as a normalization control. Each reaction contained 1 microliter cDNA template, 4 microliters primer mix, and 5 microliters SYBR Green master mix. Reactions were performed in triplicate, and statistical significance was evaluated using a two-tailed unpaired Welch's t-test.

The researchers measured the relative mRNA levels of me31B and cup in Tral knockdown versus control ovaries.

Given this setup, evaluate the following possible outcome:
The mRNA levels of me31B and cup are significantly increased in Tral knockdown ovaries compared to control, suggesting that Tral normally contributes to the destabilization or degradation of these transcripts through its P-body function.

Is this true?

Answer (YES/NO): NO